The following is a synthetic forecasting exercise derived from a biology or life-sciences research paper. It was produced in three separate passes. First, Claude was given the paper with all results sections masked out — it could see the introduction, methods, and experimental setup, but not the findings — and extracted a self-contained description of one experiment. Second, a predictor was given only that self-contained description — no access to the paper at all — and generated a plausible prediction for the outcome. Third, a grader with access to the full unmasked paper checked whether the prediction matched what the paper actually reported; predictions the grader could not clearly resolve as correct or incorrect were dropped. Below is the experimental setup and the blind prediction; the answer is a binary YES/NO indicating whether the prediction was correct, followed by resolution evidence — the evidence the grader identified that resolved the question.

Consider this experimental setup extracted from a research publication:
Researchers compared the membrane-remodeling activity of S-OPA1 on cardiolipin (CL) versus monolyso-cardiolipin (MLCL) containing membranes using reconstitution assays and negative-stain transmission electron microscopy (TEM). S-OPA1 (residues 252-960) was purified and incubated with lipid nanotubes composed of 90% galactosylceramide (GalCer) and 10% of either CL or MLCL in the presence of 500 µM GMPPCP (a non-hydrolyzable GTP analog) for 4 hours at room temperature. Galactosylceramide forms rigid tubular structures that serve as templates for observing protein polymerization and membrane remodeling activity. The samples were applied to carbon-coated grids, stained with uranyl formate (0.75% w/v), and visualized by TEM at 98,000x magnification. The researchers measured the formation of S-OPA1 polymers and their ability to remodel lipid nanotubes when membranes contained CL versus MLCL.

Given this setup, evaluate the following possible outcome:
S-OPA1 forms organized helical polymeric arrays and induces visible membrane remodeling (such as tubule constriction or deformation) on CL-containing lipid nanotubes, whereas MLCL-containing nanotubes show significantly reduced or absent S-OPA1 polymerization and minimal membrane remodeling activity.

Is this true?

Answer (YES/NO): NO